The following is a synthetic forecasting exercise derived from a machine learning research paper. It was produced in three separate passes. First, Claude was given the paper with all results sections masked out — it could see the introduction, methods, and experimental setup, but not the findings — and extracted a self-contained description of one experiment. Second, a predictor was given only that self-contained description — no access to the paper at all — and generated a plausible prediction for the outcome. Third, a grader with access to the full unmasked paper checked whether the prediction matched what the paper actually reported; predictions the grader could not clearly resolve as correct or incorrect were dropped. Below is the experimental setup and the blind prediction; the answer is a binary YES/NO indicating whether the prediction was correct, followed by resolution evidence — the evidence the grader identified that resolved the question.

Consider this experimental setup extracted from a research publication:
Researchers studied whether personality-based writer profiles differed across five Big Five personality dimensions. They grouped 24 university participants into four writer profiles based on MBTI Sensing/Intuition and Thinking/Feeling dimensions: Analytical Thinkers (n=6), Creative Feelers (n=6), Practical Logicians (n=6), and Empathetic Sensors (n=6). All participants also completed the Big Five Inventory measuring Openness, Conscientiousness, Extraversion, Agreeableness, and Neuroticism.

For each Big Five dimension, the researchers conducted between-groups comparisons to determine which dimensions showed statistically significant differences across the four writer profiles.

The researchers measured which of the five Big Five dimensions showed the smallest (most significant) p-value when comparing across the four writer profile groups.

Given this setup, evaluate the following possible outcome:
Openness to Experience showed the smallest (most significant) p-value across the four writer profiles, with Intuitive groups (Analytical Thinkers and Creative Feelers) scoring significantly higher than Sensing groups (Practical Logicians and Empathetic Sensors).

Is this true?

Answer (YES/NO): YES